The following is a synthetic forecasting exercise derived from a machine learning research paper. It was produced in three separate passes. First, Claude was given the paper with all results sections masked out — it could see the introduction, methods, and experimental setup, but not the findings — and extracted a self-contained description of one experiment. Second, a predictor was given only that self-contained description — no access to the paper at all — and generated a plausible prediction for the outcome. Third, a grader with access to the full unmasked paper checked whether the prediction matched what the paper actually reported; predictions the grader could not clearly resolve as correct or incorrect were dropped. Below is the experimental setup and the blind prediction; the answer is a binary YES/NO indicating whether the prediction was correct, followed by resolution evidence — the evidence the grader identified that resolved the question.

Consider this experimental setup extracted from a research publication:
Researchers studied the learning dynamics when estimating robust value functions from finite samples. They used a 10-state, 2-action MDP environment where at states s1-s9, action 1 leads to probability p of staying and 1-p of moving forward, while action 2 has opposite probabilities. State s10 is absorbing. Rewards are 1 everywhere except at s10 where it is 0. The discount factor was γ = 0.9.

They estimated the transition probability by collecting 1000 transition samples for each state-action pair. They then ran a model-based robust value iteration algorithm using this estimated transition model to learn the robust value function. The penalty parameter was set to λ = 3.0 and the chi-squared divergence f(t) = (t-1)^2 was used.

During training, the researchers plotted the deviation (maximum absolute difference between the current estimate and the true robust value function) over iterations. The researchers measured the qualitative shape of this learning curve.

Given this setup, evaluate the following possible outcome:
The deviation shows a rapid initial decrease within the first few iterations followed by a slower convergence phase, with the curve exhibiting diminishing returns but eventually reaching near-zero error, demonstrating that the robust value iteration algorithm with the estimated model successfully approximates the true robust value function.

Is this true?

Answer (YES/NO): NO